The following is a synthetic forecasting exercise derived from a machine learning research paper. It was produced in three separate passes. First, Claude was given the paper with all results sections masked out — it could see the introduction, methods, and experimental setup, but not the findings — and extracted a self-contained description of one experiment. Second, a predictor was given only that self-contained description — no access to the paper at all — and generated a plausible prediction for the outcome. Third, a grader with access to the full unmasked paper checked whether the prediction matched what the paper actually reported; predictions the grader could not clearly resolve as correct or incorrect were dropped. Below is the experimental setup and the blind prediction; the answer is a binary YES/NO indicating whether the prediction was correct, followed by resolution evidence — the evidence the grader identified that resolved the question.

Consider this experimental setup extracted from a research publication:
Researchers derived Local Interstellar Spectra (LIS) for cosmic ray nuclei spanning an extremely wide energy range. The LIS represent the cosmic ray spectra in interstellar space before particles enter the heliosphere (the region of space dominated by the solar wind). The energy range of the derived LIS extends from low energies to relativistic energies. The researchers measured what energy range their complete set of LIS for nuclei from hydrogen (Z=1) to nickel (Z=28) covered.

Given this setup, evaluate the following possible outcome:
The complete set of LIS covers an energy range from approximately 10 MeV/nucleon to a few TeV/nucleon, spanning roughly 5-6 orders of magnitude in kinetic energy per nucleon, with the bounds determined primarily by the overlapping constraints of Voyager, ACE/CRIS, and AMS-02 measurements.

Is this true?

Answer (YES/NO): NO